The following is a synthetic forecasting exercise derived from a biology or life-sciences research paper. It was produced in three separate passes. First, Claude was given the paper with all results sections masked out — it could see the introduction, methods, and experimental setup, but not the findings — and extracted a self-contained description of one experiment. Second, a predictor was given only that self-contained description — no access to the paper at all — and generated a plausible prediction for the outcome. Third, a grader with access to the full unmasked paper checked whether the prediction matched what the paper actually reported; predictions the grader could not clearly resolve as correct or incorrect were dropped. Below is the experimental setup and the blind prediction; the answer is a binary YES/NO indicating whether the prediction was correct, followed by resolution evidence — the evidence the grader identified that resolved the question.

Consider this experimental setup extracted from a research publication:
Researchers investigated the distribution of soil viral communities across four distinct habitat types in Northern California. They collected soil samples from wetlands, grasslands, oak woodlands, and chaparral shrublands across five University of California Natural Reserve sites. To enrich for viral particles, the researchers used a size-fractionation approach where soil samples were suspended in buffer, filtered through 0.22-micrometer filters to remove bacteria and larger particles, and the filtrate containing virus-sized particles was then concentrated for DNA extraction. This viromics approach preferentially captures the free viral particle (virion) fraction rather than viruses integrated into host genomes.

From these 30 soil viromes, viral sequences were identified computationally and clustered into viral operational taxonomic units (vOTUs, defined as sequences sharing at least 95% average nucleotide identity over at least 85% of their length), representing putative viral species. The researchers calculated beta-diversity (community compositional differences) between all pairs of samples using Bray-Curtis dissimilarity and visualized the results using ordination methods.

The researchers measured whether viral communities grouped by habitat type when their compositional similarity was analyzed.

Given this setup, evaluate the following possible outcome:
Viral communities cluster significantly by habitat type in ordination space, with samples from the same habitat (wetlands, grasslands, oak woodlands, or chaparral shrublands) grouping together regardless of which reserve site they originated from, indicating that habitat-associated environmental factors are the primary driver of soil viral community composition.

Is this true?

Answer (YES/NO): NO